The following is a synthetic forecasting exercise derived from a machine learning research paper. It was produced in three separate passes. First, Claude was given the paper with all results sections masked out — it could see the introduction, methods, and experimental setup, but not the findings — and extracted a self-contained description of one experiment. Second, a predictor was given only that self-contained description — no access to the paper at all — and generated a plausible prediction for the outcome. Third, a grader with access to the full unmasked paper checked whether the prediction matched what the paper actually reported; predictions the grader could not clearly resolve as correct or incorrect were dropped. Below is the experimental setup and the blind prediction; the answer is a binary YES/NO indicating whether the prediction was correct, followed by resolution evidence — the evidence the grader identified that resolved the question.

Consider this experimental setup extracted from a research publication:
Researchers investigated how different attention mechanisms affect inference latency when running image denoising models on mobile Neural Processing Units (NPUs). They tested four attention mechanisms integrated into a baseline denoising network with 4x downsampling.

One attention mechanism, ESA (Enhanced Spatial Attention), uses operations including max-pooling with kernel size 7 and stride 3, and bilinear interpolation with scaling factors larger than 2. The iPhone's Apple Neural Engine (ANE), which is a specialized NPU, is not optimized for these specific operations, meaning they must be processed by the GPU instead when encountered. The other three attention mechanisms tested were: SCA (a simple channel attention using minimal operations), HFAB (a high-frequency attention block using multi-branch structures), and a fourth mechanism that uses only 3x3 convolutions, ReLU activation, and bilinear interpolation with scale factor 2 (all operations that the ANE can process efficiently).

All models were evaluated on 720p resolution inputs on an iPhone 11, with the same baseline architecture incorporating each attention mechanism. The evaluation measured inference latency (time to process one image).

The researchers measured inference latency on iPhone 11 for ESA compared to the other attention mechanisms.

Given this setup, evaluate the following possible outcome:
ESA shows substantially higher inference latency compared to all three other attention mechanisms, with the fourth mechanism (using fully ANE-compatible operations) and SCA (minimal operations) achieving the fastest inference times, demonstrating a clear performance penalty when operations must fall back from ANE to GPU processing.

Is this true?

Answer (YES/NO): YES